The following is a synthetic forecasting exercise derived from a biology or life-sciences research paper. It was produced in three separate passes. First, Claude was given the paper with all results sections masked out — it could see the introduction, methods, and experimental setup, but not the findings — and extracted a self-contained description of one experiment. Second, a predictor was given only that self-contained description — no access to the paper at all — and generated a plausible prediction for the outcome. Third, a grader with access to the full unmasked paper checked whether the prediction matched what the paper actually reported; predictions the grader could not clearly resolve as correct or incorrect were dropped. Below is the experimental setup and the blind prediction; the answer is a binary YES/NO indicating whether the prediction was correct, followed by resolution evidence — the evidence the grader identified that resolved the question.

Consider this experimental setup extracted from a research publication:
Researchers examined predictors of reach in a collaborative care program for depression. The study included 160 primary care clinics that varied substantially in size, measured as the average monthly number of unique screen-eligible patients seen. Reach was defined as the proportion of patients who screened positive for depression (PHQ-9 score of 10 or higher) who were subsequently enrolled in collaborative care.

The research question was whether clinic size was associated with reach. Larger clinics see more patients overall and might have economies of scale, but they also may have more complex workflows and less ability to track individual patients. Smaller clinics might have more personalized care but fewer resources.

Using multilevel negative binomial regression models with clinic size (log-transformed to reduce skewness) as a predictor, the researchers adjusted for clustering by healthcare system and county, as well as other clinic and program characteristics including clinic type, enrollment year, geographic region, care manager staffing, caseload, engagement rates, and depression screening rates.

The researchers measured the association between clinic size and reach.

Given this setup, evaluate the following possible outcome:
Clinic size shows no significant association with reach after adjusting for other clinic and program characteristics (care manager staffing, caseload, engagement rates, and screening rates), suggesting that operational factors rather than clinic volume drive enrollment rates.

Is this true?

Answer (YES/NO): NO